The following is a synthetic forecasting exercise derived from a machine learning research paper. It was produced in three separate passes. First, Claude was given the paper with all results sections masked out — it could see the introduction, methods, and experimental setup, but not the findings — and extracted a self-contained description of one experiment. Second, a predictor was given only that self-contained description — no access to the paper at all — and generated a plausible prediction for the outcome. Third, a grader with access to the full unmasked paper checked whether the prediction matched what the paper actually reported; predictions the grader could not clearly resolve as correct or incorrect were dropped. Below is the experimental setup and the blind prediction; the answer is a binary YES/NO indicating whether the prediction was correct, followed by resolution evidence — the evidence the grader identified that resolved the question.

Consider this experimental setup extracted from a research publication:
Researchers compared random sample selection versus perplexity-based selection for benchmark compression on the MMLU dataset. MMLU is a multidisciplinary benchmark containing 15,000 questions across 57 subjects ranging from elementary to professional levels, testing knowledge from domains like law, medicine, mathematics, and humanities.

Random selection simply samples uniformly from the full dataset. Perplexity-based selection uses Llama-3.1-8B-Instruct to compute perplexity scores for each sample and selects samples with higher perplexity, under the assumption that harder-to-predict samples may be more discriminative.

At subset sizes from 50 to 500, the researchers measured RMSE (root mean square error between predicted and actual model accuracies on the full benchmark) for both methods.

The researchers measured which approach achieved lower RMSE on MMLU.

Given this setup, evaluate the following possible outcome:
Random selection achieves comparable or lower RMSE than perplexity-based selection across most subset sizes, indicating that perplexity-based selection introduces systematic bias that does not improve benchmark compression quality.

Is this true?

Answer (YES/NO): YES